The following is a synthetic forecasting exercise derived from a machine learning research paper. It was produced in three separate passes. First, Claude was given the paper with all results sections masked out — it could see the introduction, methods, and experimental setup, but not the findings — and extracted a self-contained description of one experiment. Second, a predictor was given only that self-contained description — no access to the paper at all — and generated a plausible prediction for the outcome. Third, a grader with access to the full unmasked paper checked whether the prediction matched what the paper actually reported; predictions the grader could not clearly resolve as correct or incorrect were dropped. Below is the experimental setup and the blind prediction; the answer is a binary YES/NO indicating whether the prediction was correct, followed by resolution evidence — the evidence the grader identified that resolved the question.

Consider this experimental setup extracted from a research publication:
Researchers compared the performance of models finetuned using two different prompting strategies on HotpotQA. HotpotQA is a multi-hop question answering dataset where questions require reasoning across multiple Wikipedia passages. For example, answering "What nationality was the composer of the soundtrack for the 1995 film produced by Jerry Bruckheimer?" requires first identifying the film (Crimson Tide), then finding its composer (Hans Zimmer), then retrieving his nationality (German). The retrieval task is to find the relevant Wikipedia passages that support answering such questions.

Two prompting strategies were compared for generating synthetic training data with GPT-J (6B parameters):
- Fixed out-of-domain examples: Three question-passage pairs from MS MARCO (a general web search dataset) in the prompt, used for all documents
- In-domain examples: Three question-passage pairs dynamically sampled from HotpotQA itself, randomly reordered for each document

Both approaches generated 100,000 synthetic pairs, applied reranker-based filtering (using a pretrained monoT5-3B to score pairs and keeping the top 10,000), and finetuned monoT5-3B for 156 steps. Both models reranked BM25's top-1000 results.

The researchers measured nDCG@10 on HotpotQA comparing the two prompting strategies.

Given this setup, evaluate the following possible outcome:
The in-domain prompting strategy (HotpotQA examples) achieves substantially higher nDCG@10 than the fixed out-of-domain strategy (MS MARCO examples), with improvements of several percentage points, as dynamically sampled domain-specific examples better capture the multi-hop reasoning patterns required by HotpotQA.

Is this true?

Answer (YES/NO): NO